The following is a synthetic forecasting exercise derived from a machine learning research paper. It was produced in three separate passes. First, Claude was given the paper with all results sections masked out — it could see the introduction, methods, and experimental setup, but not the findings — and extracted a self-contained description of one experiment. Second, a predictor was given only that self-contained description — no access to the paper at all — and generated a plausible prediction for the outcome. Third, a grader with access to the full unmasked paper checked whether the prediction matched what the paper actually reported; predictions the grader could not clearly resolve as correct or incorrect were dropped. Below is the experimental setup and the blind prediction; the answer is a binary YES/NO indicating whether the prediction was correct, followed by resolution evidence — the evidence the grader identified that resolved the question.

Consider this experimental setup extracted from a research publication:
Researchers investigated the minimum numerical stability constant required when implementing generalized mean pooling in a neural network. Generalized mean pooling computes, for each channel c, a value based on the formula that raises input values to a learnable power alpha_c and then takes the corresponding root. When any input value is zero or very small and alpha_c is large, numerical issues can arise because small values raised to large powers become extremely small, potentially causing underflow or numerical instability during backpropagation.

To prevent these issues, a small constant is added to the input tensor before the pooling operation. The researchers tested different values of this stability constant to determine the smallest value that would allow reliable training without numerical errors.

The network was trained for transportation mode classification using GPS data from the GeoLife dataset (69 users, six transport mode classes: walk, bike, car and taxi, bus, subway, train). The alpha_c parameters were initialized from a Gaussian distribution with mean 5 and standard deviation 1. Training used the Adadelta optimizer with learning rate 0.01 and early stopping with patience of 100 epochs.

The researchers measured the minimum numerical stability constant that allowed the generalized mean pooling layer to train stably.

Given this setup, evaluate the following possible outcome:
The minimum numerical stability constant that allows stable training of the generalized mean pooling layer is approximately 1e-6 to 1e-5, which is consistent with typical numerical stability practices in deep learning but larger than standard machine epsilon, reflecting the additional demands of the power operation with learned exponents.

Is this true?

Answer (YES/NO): NO